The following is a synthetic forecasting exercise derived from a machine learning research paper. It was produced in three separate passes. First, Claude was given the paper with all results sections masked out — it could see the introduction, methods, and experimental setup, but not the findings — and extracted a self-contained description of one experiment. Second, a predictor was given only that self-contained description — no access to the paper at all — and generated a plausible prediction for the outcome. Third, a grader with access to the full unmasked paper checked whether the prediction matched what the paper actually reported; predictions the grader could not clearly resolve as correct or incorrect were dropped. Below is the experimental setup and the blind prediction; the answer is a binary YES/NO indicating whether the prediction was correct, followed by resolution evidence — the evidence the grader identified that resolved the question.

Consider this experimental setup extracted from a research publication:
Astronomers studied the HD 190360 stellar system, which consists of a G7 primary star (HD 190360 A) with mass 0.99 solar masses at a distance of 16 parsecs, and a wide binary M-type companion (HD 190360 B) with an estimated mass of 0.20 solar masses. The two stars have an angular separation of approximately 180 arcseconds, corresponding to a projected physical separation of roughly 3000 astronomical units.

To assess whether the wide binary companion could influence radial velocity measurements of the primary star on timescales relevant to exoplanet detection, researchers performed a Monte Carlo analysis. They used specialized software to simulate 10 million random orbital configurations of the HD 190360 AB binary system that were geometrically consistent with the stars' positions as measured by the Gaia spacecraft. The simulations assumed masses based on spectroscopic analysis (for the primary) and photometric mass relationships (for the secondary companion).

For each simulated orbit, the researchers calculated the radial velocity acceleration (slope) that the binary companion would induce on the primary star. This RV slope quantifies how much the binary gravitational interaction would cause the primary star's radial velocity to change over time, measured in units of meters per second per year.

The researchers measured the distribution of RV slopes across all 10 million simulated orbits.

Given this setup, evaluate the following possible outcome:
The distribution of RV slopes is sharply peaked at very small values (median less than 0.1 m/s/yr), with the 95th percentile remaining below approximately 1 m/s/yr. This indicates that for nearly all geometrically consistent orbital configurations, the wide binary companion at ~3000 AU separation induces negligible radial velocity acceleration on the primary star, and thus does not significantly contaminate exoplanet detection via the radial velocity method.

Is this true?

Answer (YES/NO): YES